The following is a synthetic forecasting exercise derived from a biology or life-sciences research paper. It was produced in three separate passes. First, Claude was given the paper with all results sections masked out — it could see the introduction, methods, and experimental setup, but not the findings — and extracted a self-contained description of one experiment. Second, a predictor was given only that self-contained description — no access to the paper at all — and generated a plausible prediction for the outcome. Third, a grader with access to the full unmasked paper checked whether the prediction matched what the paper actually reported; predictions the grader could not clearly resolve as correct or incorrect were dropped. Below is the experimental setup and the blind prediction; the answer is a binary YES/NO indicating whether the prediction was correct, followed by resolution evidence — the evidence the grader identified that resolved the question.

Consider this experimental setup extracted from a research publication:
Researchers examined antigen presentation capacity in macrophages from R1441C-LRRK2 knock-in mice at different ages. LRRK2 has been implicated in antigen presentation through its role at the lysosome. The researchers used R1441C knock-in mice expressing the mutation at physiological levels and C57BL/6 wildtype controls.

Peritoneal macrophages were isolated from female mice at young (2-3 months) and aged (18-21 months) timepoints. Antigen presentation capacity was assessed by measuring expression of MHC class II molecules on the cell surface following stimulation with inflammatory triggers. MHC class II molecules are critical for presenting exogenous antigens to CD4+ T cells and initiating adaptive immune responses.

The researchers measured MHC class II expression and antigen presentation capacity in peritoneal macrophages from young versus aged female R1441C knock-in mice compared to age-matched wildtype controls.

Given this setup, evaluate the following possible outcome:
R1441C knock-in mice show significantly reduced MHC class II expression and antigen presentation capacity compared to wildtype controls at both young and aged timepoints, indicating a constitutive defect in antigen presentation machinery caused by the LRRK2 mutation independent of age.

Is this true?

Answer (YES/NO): NO